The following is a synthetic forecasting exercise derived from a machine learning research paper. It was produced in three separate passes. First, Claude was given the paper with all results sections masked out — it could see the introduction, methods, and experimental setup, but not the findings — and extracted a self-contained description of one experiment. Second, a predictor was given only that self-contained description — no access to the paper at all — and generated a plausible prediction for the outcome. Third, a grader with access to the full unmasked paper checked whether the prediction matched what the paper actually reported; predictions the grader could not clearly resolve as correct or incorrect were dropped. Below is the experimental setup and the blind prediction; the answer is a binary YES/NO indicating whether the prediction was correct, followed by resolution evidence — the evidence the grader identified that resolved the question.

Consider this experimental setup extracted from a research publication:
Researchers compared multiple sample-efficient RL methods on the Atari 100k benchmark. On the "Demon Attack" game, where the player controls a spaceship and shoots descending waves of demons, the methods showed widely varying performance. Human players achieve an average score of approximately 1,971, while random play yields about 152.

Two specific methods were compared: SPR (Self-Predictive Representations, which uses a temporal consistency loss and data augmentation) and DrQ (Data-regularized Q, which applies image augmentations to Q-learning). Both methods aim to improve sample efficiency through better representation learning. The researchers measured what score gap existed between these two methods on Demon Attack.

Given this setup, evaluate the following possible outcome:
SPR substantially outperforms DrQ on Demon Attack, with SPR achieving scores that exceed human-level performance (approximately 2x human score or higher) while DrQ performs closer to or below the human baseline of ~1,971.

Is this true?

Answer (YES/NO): NO